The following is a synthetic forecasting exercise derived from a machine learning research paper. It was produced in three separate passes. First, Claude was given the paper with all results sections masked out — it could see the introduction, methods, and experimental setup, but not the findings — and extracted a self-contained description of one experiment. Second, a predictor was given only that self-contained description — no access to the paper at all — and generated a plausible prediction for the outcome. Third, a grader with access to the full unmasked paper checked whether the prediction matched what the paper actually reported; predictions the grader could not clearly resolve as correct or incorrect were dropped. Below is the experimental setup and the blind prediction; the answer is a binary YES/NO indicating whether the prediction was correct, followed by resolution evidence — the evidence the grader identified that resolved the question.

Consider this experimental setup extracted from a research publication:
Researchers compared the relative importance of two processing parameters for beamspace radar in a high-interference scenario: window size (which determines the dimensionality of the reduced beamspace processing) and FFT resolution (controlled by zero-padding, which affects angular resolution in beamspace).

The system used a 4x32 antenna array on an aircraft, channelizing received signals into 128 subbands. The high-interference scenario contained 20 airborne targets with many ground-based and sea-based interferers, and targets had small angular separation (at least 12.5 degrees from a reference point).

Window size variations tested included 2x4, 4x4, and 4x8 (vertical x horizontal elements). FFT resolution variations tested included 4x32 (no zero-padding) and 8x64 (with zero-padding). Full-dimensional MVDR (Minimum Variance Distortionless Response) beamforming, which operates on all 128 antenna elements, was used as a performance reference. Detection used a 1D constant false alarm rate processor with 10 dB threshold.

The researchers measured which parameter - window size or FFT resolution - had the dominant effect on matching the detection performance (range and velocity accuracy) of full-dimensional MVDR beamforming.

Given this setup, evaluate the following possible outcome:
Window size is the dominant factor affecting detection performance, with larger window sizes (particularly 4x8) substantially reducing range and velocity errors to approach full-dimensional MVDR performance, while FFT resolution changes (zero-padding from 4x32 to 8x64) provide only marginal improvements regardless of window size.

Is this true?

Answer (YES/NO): NO